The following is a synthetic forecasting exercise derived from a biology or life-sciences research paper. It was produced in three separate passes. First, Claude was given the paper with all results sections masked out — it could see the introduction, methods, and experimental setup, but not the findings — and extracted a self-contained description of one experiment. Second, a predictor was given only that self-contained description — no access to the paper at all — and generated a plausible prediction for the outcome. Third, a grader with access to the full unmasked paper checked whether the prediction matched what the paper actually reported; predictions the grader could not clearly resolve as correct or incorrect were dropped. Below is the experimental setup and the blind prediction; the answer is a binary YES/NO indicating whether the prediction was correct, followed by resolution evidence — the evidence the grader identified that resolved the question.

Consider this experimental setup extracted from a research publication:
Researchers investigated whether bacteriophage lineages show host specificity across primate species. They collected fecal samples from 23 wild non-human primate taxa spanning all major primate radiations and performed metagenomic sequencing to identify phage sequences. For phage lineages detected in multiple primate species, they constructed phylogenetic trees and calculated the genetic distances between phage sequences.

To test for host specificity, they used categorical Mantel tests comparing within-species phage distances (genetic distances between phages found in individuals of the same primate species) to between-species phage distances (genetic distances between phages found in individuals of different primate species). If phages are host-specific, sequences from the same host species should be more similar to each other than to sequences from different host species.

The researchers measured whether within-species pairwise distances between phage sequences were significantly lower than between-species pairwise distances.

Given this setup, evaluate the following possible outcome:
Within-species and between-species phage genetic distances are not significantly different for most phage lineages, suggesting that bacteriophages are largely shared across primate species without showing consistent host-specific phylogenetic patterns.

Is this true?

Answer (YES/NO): NO